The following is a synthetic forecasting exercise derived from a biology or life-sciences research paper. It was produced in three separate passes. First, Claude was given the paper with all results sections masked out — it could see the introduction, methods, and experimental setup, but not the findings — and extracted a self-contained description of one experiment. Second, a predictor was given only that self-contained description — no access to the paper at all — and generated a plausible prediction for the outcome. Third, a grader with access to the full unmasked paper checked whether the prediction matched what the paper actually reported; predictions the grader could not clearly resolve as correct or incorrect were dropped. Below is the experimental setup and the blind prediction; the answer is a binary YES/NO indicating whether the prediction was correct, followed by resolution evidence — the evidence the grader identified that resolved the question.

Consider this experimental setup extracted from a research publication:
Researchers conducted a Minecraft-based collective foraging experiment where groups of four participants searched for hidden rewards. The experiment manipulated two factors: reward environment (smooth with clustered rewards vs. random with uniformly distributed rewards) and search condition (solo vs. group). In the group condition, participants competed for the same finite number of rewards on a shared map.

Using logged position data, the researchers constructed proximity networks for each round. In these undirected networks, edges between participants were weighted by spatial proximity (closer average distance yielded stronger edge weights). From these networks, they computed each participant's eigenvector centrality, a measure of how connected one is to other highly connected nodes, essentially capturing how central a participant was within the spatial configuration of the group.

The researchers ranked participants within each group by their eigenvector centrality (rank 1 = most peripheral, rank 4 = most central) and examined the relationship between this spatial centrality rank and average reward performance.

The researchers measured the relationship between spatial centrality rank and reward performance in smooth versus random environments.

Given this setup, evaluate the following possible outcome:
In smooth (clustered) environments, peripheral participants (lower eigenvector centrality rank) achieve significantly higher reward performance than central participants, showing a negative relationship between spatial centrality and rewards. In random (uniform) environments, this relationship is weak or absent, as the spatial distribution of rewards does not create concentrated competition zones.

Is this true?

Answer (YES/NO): NO